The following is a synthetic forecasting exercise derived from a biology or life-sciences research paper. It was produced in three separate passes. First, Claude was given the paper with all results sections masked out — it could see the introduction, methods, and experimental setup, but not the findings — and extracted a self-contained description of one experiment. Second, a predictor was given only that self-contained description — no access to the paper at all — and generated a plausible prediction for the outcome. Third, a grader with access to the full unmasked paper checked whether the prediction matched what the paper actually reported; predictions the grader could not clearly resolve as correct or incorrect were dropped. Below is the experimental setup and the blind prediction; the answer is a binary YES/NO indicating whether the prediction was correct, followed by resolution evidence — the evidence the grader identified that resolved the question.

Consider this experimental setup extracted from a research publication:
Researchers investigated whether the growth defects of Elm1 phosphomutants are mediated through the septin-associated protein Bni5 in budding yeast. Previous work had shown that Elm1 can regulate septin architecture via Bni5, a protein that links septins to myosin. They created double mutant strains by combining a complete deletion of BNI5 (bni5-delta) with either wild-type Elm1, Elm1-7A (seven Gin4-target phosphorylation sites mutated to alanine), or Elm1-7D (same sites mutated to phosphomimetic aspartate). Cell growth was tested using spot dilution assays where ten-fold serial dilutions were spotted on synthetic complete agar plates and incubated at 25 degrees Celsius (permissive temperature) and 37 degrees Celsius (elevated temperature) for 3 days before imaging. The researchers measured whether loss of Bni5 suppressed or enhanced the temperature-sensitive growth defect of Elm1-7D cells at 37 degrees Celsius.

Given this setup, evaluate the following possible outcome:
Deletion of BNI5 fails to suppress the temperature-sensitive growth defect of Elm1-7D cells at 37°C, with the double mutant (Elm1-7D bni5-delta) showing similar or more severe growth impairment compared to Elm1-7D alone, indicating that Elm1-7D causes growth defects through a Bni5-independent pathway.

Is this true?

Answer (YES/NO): NO